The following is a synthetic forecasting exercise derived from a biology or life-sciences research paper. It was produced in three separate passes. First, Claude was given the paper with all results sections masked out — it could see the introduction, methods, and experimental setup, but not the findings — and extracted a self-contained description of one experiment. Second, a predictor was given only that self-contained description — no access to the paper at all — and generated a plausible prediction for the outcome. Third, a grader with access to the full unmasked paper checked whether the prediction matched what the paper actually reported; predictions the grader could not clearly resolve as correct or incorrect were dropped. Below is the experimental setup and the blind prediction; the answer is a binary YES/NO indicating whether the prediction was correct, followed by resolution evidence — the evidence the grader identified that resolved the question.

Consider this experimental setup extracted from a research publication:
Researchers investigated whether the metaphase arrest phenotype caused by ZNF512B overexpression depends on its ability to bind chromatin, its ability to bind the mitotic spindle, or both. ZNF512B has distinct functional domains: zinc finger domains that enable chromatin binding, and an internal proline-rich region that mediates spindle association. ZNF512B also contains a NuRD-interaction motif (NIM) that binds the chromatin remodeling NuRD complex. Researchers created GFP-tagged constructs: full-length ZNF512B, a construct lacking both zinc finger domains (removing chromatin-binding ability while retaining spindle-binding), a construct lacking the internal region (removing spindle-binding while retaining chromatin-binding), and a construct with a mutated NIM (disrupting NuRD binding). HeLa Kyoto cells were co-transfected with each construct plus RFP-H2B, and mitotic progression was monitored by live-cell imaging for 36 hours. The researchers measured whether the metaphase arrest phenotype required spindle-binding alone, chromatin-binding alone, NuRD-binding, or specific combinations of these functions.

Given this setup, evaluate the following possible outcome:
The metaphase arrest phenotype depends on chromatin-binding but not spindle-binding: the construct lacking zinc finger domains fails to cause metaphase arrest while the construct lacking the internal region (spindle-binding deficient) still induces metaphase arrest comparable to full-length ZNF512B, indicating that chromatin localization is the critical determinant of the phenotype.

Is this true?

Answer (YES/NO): NO